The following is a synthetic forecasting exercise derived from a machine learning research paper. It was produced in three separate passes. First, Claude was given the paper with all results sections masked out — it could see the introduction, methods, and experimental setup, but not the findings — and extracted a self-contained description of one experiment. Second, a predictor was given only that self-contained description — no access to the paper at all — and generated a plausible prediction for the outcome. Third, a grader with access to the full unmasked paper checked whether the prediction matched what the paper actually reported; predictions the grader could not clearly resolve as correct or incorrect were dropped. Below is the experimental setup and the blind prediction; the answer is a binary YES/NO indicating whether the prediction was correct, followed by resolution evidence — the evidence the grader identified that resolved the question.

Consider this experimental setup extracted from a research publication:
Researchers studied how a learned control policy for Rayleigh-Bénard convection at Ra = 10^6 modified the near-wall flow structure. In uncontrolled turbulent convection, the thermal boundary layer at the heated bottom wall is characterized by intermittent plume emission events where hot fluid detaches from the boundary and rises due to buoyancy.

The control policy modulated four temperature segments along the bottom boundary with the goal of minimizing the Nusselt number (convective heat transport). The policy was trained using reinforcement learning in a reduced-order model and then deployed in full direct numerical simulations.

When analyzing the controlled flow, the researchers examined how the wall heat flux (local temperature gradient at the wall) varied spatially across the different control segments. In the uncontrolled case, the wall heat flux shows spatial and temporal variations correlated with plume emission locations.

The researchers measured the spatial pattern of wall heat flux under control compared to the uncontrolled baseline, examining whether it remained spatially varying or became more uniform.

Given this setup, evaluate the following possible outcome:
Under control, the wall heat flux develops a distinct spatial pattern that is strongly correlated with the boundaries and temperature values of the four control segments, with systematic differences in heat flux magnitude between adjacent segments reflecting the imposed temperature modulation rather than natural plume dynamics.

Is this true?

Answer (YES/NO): YES